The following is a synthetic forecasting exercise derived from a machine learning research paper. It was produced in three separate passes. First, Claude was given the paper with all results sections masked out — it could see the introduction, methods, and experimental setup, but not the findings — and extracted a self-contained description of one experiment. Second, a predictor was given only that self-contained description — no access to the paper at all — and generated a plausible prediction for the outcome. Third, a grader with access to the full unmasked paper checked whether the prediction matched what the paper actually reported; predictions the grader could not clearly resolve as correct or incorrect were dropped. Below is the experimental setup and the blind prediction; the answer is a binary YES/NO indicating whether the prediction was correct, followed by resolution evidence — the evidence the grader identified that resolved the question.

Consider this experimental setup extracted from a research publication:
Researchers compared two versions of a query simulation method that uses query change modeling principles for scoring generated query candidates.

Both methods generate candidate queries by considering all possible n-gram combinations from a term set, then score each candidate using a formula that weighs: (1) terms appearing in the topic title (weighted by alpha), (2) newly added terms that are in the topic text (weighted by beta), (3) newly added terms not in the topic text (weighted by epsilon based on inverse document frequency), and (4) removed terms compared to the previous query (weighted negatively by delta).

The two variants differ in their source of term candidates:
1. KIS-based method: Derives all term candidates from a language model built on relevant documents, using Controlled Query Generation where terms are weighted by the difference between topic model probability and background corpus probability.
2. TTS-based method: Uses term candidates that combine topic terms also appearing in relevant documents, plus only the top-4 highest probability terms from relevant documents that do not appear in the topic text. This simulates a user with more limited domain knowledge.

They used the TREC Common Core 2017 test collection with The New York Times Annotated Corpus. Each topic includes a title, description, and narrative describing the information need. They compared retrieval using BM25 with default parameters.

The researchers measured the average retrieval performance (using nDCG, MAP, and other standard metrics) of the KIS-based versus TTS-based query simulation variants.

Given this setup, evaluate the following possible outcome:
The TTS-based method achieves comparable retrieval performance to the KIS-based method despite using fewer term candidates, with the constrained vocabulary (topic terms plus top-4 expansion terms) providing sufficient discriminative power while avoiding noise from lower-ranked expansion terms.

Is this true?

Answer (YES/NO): NO